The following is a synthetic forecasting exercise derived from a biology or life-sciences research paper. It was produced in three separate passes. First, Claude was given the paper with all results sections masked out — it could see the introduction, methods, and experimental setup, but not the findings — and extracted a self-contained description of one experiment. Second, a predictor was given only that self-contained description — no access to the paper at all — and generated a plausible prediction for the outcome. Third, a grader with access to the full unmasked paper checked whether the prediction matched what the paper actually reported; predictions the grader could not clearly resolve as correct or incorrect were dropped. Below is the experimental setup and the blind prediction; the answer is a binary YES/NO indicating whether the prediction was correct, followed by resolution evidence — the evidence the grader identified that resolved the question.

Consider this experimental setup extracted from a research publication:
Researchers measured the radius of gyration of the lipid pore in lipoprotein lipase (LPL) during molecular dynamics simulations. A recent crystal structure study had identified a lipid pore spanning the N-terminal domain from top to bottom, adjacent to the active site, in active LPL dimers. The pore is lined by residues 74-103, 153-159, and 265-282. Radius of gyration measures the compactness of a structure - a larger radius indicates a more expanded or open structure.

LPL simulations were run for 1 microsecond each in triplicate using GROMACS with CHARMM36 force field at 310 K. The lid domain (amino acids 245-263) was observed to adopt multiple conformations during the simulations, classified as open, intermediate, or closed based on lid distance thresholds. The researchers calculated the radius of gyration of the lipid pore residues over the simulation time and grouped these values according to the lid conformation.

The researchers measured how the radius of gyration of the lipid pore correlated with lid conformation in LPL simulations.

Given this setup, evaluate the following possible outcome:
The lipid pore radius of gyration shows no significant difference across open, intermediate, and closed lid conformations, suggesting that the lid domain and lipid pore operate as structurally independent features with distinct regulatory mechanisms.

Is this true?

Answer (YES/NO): YES